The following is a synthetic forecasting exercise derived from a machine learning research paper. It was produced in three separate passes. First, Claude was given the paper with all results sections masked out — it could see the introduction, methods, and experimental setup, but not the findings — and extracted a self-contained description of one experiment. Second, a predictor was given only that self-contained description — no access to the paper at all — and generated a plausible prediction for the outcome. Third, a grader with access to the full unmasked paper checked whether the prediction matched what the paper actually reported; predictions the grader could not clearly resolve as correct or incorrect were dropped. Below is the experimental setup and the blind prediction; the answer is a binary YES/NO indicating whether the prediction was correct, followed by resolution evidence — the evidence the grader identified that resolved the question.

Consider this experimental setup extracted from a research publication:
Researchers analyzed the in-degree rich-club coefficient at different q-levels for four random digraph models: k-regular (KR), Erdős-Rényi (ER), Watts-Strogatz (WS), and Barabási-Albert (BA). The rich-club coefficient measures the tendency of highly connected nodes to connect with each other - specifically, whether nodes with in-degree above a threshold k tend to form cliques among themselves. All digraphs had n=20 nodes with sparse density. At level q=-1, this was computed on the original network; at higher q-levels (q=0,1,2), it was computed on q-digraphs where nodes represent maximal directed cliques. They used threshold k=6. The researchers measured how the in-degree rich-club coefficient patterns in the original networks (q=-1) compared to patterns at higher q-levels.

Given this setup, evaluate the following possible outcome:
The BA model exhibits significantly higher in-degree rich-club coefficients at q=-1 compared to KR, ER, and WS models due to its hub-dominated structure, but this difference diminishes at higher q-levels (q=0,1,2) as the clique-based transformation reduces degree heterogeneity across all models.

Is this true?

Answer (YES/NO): NO